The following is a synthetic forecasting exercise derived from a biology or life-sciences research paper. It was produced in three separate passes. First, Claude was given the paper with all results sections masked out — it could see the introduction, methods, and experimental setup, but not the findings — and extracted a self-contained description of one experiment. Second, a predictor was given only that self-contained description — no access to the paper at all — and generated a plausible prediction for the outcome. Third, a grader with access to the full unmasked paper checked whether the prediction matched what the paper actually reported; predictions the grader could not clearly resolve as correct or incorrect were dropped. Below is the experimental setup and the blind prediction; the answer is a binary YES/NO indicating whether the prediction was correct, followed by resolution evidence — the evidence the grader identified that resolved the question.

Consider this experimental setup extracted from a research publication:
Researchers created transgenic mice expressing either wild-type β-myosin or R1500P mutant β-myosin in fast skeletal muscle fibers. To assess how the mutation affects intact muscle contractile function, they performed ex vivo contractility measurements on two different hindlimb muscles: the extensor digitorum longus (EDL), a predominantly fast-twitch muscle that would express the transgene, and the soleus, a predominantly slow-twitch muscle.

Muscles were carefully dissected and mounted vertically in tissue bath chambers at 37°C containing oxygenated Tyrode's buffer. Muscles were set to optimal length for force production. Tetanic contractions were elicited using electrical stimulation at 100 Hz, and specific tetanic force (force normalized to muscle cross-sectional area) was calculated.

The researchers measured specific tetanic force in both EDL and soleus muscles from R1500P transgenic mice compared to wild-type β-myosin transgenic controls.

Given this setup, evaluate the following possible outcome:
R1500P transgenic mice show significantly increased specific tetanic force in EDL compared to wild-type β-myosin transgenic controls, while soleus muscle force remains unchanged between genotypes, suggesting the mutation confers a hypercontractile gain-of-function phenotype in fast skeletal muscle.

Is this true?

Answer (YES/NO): NO